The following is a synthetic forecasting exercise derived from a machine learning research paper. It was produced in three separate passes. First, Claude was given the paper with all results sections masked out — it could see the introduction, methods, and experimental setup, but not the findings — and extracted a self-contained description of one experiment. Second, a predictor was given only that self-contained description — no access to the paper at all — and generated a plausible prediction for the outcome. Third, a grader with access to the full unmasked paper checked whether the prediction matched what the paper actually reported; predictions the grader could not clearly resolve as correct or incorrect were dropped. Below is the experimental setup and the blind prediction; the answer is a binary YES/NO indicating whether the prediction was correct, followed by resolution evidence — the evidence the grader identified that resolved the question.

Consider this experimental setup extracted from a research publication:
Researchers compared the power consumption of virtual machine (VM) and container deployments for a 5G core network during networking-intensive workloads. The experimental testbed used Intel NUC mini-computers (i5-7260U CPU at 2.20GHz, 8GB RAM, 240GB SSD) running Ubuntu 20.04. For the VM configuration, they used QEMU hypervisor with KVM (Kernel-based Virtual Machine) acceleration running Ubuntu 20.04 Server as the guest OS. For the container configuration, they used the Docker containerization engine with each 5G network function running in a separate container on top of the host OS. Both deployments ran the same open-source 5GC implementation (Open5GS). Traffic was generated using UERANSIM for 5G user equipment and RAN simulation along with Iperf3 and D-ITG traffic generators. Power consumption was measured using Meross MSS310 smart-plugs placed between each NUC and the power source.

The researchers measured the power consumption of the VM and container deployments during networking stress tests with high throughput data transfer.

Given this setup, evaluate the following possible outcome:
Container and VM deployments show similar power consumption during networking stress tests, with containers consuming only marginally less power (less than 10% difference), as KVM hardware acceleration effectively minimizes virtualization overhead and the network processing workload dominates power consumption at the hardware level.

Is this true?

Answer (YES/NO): NO